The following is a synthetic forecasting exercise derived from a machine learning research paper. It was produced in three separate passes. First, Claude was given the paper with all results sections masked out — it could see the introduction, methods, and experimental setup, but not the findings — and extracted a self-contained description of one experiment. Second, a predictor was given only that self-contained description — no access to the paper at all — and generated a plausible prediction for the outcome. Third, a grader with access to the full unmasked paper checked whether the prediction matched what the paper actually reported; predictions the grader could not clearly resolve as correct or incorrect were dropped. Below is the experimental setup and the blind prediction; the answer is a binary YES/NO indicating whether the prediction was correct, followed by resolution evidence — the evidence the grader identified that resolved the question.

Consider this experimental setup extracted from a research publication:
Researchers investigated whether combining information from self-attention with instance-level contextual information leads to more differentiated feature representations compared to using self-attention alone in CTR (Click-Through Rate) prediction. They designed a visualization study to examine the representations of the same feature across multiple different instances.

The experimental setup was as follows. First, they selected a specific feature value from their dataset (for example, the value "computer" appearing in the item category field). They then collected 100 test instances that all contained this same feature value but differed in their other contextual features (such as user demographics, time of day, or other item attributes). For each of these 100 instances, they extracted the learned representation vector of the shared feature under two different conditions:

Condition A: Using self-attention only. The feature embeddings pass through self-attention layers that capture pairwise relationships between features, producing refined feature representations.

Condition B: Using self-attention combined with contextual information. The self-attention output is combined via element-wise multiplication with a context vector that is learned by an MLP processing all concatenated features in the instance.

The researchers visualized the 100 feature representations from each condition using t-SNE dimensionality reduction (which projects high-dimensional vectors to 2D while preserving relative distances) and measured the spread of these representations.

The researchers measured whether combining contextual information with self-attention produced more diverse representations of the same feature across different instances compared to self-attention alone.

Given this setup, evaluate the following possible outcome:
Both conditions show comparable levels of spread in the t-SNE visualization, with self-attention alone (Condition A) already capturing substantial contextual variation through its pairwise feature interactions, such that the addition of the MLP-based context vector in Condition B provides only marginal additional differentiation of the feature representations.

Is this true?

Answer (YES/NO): NO